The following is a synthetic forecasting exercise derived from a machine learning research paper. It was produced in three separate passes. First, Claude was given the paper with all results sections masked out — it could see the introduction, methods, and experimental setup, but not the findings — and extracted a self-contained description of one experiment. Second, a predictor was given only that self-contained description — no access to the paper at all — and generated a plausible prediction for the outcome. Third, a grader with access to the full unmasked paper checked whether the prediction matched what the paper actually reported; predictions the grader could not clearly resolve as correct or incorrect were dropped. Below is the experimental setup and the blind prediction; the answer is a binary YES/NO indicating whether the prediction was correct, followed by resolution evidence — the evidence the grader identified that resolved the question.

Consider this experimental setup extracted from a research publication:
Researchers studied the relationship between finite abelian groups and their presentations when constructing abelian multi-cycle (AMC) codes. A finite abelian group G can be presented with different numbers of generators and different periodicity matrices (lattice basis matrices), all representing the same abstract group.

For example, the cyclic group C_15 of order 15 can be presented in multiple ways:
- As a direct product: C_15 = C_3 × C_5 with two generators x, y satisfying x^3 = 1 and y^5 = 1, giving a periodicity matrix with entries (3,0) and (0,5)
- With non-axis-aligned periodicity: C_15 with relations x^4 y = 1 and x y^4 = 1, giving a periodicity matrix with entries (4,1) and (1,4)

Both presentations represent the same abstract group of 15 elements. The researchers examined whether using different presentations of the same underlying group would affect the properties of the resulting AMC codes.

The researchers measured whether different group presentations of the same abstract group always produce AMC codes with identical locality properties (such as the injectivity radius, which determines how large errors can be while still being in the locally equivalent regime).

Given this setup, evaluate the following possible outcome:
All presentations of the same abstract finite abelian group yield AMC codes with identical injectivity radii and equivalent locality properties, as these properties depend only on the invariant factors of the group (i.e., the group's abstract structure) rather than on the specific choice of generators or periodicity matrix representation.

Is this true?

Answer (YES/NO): NO